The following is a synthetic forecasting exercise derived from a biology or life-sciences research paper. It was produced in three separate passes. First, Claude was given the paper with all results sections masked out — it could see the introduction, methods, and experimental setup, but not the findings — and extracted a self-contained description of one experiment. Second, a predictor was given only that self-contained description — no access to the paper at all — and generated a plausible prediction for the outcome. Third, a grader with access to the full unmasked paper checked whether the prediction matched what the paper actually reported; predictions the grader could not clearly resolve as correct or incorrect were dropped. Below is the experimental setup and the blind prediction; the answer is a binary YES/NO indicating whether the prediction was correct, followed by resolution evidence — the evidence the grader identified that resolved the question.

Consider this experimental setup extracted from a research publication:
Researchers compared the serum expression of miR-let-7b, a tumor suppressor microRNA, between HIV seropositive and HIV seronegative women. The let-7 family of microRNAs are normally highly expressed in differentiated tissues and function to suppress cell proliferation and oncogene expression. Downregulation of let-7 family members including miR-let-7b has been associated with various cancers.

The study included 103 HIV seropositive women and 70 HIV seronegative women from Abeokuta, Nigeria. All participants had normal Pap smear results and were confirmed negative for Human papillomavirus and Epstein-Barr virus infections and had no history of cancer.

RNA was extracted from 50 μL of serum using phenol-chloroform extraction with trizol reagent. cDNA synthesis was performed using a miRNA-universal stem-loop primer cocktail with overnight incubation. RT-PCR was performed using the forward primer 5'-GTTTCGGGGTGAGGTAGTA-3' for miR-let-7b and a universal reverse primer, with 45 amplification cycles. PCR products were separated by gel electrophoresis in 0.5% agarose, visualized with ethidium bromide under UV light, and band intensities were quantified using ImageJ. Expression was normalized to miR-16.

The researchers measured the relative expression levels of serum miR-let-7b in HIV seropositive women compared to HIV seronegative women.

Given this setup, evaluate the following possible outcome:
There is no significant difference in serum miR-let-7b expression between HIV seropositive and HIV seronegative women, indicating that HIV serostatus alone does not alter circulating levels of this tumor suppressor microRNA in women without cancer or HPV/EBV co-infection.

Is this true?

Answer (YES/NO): YES